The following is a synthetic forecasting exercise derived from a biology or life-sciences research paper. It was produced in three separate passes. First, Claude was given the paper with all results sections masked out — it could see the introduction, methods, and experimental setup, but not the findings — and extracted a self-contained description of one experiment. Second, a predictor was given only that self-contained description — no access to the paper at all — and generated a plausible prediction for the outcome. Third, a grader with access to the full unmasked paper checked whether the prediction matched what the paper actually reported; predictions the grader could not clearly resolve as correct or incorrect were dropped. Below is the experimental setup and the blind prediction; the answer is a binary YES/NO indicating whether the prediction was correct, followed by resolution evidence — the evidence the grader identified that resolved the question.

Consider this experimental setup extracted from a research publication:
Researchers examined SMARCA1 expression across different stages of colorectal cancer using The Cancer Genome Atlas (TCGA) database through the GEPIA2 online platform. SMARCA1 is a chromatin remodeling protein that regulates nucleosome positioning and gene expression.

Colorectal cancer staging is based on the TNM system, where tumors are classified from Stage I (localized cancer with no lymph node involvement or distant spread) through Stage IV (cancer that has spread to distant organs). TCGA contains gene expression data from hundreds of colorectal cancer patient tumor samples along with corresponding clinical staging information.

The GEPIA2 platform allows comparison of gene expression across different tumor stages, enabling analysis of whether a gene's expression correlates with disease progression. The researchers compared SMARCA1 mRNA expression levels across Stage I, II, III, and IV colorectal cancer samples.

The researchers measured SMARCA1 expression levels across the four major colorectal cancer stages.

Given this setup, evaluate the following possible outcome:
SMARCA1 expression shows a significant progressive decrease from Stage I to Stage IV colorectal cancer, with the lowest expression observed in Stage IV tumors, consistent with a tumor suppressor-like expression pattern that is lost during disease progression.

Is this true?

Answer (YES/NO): NO